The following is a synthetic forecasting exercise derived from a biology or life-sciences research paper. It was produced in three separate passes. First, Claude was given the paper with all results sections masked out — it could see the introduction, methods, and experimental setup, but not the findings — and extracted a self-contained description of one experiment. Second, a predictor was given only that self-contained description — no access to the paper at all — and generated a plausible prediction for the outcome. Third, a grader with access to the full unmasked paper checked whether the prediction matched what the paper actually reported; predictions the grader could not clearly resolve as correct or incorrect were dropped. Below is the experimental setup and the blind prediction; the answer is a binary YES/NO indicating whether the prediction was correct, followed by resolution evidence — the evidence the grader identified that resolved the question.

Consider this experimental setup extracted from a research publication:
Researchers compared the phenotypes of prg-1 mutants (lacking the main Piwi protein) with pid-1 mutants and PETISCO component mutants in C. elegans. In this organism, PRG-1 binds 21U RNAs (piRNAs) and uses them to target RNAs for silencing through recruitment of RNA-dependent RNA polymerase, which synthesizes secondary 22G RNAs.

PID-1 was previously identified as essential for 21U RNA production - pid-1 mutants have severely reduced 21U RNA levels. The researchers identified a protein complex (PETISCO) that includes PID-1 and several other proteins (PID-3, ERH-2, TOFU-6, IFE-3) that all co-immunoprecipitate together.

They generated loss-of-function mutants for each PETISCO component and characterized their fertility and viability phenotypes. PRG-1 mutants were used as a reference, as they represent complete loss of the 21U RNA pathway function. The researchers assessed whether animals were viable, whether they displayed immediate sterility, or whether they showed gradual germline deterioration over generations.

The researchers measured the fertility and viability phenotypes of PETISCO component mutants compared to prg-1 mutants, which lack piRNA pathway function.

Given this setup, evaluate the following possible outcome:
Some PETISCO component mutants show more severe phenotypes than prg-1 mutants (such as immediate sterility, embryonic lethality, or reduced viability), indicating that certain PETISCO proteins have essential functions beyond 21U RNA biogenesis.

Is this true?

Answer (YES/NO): YES